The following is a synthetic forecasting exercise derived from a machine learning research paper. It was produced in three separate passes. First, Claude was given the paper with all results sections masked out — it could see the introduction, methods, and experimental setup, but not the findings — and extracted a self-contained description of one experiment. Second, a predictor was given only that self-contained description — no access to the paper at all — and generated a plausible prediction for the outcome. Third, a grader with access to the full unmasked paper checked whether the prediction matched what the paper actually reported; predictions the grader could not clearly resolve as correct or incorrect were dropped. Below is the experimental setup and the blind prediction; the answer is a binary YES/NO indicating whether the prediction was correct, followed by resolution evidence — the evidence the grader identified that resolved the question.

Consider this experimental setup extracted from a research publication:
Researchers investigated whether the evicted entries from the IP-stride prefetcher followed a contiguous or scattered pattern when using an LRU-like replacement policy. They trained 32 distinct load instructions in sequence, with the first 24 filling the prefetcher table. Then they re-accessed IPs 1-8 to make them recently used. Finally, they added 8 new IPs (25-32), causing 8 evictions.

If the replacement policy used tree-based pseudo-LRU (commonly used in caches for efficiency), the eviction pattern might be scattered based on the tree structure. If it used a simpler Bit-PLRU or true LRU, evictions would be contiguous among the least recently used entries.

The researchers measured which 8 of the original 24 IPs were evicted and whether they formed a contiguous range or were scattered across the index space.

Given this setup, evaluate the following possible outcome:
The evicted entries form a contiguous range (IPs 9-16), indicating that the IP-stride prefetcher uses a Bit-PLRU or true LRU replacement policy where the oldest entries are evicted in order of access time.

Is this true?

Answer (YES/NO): YES